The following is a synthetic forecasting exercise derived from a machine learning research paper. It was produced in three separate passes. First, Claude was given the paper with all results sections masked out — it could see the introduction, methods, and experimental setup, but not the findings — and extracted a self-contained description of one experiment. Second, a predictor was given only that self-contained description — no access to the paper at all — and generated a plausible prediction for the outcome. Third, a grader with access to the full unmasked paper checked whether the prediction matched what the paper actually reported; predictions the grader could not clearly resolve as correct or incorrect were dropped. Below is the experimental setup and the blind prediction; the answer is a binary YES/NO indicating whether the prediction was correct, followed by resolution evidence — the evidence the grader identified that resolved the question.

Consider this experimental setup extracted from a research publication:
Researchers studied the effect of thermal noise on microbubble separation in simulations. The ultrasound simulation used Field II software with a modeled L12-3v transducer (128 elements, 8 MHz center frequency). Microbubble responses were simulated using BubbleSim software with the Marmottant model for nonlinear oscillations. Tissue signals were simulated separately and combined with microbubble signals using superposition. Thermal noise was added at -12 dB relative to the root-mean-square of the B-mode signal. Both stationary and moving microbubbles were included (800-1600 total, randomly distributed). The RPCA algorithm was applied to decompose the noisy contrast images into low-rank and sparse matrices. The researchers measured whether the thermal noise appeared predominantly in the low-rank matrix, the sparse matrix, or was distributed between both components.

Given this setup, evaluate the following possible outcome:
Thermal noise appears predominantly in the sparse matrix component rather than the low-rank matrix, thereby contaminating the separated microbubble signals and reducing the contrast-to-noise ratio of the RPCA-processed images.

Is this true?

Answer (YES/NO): YES